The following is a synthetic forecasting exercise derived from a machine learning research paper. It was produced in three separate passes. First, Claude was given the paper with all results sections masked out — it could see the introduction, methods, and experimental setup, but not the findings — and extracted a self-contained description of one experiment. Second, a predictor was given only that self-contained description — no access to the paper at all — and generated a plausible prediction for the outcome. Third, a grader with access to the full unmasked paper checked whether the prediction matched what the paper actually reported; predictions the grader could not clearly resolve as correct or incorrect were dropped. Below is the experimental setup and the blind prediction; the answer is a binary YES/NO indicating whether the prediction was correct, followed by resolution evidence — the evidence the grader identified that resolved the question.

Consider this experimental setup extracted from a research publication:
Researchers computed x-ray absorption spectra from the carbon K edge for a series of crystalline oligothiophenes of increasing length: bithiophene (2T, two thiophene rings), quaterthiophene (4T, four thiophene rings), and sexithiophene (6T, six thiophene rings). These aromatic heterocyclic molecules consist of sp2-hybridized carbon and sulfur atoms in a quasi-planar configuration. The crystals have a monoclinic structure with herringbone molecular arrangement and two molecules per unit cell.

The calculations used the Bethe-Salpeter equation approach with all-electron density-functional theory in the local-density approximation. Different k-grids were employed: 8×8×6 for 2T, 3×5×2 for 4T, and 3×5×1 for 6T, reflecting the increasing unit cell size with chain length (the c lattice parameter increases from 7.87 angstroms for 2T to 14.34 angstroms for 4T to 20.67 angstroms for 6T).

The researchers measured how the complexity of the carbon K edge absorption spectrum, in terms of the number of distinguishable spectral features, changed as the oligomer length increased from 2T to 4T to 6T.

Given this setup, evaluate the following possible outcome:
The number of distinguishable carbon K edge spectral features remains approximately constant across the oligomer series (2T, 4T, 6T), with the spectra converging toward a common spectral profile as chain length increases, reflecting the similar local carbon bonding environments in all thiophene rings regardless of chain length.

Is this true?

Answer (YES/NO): NO